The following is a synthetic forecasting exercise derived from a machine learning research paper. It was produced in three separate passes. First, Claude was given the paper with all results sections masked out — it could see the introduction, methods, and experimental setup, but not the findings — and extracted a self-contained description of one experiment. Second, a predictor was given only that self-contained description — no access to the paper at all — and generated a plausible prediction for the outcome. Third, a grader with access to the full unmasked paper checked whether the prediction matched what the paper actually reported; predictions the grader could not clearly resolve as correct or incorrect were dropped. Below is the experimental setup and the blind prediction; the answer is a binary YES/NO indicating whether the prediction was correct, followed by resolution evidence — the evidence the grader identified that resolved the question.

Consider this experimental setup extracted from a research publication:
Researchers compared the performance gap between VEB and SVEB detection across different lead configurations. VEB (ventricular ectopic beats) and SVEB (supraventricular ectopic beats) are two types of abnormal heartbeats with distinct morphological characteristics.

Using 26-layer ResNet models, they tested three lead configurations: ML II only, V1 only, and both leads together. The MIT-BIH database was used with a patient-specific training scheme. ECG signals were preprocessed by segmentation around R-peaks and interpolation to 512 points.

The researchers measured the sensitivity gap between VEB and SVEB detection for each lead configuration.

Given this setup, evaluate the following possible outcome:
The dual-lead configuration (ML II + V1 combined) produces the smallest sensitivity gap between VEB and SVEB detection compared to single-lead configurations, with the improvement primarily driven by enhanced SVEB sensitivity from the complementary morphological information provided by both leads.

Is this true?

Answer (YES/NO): YES